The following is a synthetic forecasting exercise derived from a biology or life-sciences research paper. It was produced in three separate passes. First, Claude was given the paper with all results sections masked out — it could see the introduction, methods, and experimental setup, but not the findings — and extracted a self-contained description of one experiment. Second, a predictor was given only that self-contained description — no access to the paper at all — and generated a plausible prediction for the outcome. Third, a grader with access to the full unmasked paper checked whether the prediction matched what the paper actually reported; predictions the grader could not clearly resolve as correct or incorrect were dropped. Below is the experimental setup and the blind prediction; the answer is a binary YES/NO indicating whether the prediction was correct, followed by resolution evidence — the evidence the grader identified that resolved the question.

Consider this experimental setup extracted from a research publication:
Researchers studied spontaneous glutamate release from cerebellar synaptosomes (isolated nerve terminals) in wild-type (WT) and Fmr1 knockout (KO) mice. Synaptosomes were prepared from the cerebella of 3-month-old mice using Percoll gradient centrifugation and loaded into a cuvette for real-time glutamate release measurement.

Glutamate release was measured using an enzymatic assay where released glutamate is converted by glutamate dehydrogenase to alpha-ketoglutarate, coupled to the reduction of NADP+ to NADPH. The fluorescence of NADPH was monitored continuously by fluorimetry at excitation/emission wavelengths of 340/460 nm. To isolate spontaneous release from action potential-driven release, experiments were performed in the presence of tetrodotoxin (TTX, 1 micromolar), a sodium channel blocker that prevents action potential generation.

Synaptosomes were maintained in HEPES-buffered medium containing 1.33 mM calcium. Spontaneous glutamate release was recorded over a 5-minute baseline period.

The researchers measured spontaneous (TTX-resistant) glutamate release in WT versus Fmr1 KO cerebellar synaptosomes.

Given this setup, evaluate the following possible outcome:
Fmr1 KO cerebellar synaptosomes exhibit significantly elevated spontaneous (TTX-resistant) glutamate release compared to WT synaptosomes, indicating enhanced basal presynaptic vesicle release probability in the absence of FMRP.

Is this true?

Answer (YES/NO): YES